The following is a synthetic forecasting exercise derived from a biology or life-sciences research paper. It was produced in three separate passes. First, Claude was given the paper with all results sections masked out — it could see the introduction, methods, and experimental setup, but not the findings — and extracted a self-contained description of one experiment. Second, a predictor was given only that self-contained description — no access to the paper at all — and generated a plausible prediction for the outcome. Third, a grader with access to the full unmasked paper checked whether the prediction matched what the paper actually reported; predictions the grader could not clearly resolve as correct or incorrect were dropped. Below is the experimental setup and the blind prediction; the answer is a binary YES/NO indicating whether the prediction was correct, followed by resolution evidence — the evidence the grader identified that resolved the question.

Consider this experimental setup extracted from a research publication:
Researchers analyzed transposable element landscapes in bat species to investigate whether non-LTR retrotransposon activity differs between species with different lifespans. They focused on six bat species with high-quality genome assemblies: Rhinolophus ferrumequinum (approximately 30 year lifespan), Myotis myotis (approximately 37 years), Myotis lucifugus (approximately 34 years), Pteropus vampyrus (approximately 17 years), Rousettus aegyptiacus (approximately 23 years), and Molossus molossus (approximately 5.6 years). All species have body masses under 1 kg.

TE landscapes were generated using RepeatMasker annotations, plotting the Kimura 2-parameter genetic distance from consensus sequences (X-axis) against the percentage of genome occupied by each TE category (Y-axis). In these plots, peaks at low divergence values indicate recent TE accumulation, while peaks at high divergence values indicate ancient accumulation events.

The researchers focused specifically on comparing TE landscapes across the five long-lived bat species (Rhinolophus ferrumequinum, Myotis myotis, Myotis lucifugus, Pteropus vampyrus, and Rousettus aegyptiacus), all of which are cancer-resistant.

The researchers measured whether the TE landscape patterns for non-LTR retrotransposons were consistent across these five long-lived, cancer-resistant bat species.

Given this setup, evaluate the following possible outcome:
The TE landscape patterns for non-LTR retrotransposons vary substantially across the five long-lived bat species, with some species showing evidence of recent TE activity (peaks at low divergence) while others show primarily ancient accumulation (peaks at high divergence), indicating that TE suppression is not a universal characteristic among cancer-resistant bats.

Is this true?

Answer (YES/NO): NO